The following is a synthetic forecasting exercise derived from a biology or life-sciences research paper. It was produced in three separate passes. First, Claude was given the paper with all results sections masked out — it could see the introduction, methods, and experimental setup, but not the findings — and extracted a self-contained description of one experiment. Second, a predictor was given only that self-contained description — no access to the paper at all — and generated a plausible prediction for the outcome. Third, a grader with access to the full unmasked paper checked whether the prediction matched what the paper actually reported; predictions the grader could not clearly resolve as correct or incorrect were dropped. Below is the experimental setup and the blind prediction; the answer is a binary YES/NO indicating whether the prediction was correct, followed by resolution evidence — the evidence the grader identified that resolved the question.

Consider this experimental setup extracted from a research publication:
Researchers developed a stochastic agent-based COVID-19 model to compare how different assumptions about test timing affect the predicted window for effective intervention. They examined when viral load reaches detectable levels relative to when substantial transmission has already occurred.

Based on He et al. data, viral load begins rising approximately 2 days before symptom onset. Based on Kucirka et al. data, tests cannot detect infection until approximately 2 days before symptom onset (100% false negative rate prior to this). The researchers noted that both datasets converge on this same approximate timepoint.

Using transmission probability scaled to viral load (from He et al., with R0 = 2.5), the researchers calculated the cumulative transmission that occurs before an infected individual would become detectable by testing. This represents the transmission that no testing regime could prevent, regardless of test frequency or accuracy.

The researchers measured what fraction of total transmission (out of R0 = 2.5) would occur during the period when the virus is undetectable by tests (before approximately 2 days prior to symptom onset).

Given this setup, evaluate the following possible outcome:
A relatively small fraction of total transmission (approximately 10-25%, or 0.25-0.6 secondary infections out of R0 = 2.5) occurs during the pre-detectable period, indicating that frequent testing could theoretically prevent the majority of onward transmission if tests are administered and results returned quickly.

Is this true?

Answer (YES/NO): NO